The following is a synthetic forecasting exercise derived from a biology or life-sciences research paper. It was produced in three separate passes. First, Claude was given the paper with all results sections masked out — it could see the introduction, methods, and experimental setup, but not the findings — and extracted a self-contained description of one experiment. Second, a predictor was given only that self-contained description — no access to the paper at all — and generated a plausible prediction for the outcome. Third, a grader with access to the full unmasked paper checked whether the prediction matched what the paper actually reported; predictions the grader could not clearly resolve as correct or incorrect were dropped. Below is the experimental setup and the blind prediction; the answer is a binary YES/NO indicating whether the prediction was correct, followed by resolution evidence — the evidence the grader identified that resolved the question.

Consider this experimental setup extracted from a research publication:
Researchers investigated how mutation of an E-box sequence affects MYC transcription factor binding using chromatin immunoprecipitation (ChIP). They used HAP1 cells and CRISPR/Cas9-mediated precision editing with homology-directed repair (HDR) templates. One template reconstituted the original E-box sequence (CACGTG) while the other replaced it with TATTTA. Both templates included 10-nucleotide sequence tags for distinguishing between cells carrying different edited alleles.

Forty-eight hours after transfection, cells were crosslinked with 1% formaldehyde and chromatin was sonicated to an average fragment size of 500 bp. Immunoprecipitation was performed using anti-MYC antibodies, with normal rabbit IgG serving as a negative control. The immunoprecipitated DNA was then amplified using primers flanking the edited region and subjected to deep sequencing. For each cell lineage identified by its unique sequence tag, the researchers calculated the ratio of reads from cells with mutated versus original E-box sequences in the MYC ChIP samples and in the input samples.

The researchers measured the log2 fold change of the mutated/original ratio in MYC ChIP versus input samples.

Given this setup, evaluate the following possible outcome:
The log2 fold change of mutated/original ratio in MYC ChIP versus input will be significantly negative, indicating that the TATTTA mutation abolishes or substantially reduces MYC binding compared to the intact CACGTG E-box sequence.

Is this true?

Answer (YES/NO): YES